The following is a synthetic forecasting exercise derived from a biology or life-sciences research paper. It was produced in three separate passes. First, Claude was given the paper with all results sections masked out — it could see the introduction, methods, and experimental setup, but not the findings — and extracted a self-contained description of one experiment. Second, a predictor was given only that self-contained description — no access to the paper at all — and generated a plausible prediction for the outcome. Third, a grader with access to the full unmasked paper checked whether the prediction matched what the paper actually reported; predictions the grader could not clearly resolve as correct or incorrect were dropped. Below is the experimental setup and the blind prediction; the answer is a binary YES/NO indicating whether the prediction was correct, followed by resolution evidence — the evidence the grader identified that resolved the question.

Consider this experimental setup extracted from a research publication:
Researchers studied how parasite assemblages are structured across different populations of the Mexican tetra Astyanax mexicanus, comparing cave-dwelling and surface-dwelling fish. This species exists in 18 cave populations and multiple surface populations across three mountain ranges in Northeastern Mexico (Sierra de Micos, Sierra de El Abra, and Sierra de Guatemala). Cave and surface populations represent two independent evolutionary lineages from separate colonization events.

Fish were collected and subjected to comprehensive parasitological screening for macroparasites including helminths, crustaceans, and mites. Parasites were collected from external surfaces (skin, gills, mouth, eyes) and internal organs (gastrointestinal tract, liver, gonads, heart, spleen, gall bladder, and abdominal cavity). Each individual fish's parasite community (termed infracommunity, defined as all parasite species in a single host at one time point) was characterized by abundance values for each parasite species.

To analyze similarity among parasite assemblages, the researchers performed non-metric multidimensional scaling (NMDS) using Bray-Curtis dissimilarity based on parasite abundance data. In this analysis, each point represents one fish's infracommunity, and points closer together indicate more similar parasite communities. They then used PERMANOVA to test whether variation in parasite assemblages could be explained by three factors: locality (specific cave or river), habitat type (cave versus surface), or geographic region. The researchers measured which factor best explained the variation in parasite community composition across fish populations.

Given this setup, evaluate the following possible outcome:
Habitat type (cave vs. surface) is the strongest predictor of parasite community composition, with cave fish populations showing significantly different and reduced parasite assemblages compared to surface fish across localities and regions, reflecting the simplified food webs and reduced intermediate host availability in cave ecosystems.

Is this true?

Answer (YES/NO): NO